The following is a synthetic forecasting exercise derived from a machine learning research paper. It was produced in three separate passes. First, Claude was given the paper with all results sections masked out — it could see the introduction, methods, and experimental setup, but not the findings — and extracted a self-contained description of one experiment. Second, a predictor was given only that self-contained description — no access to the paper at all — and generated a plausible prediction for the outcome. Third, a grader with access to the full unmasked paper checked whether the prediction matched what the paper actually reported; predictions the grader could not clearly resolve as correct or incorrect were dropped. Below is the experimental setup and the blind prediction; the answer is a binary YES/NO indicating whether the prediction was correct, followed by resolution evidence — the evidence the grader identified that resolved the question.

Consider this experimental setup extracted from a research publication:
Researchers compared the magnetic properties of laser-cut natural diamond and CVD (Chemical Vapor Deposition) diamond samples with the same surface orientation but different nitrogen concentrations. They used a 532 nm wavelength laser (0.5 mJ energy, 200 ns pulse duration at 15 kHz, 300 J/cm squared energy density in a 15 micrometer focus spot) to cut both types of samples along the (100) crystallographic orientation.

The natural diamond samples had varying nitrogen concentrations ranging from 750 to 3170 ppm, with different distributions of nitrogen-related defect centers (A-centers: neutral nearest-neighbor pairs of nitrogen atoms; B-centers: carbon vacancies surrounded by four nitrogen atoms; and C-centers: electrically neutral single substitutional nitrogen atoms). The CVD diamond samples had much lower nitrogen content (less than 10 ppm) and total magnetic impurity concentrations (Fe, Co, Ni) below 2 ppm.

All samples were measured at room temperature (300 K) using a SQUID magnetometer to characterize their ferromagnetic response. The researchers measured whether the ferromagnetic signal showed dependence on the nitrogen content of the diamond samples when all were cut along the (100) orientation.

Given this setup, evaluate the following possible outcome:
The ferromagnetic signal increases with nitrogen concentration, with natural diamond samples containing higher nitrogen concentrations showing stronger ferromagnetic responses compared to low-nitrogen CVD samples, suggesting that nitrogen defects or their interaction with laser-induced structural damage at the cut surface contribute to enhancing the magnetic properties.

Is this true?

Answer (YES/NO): NO